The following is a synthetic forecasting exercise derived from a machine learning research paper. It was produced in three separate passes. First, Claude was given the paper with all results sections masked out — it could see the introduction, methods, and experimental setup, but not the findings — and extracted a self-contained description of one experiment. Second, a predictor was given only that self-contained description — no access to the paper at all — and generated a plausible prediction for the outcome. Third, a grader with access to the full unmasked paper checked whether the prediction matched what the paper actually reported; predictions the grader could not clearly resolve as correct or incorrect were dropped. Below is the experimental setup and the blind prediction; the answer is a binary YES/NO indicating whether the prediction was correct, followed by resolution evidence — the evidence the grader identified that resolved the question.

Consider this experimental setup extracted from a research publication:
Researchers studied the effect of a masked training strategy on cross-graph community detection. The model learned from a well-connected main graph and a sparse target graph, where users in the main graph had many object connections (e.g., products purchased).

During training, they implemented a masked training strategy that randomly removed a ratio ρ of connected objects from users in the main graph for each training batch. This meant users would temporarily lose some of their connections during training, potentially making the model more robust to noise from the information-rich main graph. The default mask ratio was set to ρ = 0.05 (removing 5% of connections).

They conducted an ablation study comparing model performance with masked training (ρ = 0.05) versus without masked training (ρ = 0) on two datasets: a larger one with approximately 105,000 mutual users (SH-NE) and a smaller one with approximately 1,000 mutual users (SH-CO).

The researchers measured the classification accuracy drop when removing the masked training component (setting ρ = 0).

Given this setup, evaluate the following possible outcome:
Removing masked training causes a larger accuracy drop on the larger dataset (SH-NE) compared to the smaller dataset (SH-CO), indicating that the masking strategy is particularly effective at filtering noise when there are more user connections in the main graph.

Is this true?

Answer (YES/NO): YES